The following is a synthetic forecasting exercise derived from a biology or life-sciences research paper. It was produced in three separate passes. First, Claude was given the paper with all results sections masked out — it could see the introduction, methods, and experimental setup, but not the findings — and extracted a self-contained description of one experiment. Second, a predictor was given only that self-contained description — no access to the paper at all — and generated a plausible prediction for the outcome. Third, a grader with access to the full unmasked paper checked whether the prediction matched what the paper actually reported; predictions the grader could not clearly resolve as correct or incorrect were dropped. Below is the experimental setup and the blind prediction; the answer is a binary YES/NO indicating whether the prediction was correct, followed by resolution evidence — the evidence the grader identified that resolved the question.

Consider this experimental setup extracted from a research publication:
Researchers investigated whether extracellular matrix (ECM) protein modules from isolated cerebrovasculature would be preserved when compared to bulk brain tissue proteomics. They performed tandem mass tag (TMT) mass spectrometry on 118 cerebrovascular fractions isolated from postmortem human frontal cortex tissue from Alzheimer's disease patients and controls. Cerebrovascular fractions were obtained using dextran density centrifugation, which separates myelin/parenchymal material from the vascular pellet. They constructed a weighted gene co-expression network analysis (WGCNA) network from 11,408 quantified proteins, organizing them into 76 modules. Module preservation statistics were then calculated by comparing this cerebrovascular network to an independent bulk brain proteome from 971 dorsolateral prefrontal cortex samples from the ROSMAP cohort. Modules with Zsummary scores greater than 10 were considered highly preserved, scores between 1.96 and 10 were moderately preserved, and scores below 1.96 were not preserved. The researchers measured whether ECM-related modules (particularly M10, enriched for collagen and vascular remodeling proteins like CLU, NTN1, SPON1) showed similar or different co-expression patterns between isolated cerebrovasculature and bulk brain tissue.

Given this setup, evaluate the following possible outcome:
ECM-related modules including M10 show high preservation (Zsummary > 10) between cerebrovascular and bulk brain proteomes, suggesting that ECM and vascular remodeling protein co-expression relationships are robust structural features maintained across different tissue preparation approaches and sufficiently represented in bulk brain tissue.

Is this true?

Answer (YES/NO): NO